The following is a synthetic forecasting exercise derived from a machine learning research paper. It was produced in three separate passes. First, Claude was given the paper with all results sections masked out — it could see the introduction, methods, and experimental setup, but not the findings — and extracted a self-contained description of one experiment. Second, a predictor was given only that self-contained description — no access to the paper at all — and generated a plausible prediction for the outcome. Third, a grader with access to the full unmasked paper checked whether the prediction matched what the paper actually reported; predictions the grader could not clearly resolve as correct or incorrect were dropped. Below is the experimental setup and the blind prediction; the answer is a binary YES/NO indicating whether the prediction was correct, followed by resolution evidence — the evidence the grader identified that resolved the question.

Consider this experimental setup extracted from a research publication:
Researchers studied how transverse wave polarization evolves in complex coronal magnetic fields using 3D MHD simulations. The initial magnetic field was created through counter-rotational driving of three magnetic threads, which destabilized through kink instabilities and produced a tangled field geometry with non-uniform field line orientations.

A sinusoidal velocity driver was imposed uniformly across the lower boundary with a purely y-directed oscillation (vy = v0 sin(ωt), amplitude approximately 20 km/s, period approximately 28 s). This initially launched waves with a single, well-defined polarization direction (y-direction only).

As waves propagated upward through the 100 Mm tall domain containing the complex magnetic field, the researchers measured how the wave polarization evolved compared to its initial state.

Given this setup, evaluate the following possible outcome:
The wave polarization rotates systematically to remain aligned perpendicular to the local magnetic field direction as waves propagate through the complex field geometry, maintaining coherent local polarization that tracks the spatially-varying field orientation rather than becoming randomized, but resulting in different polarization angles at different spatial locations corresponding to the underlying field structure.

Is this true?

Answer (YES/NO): NO